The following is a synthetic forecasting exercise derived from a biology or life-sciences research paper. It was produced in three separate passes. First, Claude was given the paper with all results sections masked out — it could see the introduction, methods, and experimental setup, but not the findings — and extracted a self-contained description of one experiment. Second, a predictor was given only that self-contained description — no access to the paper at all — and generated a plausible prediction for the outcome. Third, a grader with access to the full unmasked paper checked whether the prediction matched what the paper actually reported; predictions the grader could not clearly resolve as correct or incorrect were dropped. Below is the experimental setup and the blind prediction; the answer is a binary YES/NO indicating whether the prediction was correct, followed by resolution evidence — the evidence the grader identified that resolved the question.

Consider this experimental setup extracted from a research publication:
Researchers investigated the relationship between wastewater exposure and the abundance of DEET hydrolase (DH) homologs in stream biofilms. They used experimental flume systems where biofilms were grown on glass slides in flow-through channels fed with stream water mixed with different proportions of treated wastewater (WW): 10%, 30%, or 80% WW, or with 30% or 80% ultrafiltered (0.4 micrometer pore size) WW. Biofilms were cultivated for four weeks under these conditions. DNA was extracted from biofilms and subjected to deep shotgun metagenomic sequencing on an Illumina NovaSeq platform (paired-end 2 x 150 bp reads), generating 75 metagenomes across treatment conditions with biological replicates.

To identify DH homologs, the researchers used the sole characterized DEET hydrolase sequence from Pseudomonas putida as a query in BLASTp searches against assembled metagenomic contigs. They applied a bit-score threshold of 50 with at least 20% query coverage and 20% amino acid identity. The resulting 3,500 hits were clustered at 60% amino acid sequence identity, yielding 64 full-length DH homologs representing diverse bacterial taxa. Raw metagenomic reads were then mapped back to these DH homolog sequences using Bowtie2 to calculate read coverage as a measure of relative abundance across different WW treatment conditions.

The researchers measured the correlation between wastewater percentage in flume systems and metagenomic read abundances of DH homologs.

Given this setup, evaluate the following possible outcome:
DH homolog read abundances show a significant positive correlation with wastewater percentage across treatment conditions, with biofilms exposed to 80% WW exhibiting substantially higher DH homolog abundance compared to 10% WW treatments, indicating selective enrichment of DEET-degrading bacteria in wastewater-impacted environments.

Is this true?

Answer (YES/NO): NO